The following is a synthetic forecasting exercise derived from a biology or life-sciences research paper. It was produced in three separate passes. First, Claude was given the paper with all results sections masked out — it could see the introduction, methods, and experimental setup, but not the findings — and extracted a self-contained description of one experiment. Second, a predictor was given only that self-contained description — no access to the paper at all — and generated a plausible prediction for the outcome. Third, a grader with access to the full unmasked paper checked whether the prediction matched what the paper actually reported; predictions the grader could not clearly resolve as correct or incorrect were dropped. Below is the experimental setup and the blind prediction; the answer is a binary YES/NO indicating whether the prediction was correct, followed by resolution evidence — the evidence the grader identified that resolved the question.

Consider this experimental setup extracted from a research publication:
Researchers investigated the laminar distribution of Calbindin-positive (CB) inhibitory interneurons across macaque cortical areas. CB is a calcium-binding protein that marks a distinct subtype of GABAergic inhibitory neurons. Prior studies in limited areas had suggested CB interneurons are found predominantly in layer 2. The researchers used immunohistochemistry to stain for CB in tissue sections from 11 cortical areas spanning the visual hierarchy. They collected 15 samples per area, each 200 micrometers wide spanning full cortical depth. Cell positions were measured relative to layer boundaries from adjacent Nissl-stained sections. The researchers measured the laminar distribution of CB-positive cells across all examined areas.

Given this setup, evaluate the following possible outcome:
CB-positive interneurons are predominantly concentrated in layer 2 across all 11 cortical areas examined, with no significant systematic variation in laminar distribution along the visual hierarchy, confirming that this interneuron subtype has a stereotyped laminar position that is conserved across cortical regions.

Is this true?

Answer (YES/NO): NO